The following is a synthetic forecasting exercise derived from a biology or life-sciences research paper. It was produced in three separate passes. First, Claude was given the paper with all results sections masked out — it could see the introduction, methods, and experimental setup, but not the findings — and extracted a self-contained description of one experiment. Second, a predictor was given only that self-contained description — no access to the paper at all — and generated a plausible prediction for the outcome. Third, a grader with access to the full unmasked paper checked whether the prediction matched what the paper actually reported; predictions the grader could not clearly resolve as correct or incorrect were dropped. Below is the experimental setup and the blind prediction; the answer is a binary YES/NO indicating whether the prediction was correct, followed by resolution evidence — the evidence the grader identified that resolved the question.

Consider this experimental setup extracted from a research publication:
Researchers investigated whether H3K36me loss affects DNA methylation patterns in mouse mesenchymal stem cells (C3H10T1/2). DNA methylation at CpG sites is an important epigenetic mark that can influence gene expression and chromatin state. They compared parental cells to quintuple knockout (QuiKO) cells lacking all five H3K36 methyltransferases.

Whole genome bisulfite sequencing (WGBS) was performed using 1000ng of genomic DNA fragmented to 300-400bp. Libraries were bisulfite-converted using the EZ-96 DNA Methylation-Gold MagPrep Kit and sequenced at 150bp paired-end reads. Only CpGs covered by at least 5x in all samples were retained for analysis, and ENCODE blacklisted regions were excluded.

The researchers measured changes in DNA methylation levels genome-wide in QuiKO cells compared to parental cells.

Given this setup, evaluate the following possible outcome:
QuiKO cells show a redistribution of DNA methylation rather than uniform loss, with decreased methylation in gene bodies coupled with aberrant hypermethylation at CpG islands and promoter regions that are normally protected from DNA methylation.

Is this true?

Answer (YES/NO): NO